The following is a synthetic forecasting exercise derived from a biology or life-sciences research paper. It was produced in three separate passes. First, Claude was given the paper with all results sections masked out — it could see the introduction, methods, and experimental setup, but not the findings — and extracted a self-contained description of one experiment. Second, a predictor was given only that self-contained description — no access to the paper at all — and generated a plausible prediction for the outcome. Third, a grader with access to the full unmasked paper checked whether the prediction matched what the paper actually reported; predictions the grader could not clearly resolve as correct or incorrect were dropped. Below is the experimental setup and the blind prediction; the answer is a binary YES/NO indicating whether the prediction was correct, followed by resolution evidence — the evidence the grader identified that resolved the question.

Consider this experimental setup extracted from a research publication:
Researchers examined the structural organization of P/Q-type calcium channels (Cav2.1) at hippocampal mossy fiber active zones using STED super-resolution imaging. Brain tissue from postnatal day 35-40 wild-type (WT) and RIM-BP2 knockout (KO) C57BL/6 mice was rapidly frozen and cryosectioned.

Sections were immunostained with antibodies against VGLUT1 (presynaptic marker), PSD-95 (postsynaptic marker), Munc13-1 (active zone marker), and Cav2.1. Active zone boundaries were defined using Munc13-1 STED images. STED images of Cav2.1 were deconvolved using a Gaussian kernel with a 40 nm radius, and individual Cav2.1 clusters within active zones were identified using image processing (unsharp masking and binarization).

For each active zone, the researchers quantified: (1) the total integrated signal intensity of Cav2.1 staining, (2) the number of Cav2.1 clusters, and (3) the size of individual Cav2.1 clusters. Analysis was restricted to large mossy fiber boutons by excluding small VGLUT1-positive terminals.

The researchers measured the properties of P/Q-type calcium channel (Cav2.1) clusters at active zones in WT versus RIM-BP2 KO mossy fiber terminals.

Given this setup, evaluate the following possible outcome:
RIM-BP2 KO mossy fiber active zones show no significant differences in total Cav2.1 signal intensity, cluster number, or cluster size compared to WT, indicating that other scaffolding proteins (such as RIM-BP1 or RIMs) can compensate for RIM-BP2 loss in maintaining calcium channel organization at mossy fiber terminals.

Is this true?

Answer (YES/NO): NO